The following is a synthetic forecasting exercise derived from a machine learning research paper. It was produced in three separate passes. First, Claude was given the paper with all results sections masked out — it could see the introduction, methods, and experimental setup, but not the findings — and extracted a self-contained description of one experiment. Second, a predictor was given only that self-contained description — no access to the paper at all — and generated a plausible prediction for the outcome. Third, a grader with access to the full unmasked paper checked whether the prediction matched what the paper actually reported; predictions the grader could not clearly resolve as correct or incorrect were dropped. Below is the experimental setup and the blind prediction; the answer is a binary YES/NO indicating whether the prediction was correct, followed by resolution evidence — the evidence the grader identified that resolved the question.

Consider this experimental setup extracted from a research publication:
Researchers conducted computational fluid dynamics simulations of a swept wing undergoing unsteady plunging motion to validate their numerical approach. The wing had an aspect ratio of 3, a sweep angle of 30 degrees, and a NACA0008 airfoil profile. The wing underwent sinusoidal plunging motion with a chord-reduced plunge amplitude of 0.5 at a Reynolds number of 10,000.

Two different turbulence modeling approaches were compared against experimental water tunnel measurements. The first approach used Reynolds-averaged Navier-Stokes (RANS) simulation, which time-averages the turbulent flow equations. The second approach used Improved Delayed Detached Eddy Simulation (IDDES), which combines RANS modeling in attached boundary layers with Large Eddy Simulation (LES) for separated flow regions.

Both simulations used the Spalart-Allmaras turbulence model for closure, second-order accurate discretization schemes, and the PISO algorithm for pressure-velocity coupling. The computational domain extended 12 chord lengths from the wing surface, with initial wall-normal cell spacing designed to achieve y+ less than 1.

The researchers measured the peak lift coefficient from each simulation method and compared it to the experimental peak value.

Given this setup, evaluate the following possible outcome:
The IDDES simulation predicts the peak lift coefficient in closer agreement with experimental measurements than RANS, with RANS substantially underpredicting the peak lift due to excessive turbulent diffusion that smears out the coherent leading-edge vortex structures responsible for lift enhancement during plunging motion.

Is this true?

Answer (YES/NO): NO